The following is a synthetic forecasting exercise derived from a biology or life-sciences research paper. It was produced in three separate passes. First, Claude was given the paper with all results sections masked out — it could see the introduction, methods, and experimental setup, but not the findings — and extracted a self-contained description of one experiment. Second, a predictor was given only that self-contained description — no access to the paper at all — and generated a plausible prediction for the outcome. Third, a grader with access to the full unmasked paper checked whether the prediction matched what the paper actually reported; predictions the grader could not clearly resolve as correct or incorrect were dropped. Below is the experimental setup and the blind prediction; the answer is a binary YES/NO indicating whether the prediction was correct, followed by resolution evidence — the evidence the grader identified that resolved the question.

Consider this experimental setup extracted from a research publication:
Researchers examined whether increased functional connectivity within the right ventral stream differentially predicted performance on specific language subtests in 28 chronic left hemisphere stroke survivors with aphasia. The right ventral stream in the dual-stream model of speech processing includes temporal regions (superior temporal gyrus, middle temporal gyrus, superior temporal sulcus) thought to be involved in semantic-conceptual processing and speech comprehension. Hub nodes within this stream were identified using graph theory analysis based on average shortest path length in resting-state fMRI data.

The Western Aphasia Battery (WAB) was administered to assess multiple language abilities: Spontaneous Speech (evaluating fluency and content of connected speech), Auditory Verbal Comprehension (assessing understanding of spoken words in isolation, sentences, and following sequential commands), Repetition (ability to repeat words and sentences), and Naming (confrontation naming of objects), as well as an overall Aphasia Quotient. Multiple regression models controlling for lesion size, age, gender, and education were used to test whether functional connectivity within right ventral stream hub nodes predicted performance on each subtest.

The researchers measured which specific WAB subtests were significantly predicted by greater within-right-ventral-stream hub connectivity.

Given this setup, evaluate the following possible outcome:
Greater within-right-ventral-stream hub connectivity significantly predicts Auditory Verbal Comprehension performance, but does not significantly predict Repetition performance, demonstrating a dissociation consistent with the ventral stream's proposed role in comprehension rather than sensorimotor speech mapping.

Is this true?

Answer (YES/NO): NO